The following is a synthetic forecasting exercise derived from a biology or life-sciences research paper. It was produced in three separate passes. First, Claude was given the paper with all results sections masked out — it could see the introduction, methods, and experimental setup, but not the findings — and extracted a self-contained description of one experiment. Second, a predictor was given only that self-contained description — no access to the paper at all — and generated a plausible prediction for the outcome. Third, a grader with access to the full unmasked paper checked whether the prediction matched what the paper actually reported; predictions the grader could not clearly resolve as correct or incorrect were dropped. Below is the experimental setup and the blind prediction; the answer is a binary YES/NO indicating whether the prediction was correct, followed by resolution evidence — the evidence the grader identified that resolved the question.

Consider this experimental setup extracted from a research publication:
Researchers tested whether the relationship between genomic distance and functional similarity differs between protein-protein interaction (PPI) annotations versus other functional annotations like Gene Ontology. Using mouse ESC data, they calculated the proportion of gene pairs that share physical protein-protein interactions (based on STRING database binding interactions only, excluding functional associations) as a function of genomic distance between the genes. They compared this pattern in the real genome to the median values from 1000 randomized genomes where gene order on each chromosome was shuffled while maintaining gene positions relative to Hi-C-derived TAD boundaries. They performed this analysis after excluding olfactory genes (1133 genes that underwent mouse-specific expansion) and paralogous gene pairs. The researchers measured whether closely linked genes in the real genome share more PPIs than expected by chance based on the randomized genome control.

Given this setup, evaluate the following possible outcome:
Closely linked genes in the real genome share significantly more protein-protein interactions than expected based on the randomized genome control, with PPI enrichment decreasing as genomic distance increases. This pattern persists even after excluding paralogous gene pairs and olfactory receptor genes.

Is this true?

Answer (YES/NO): YES